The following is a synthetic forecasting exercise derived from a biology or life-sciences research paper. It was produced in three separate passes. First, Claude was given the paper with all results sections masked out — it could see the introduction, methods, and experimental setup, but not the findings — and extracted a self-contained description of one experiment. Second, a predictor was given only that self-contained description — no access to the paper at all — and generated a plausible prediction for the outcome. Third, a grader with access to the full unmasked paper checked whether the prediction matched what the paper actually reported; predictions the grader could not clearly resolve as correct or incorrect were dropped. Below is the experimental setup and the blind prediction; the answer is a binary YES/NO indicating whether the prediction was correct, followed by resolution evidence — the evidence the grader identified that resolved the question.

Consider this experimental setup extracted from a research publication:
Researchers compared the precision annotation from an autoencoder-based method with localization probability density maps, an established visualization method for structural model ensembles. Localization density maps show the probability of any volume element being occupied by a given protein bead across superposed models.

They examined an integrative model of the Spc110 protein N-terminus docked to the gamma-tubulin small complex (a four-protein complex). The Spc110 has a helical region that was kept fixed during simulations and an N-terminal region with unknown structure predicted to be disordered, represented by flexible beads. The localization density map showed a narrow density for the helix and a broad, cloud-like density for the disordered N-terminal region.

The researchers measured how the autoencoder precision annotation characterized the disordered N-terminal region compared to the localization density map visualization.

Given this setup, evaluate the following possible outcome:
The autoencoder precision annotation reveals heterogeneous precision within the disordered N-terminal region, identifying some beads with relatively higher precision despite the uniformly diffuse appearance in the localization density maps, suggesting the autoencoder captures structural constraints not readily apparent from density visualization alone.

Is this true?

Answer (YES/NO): YES